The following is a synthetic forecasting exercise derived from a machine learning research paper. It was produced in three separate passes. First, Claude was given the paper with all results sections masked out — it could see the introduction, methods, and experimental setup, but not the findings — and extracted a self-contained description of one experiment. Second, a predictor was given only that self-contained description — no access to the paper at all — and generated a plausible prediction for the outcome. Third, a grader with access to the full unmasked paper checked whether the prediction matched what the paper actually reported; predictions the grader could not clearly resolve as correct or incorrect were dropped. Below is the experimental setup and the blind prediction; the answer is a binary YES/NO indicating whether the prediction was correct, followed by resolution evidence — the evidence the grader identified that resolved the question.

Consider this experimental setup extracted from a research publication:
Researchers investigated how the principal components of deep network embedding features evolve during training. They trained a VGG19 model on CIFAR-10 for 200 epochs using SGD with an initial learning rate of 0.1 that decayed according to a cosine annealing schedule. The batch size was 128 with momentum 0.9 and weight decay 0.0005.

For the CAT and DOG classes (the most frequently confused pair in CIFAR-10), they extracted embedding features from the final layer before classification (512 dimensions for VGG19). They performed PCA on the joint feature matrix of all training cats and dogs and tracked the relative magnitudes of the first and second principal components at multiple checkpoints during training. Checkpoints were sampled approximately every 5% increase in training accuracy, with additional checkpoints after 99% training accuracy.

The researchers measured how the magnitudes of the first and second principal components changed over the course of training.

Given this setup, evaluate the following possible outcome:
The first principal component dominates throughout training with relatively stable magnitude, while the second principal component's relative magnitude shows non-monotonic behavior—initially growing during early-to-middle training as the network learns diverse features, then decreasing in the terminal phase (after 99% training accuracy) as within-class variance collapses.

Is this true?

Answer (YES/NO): NO